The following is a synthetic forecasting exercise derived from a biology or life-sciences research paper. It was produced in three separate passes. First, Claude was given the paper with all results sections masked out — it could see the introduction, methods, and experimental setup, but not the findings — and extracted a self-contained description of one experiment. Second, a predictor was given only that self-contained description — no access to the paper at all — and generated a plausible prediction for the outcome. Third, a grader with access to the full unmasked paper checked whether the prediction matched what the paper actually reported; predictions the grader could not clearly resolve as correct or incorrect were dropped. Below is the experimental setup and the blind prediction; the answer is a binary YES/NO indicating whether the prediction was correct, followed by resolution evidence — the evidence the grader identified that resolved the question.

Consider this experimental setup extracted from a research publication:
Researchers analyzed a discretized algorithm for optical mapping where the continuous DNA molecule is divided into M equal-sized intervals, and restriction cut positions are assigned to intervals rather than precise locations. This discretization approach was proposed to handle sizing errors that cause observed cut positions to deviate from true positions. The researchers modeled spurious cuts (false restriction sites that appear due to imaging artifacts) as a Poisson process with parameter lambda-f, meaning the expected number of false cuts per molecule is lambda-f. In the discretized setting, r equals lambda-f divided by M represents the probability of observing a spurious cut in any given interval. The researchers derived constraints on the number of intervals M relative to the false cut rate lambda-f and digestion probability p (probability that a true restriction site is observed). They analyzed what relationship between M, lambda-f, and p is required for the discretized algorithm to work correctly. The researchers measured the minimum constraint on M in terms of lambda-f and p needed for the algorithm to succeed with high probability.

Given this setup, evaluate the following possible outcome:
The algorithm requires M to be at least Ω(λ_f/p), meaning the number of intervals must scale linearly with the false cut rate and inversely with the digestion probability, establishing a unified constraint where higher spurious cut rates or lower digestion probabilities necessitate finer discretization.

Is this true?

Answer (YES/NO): YES